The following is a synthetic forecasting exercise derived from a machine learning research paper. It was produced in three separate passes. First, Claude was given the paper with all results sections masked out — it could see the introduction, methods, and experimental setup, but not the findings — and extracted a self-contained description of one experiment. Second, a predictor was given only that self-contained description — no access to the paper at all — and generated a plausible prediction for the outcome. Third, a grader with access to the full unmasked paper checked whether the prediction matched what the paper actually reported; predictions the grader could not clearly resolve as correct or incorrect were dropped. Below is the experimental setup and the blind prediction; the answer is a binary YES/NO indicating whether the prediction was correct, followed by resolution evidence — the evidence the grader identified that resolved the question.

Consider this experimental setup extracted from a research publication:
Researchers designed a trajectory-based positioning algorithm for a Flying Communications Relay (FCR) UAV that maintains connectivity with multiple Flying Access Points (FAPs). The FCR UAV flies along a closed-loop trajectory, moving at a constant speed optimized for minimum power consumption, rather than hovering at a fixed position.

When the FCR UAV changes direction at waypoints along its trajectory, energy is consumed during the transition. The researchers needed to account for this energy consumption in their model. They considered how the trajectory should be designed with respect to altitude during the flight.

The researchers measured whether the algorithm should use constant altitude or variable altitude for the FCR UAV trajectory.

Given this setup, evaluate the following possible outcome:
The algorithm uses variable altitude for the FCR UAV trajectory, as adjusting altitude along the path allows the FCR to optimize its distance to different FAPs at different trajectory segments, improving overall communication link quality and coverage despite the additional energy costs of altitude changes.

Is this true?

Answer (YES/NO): NO